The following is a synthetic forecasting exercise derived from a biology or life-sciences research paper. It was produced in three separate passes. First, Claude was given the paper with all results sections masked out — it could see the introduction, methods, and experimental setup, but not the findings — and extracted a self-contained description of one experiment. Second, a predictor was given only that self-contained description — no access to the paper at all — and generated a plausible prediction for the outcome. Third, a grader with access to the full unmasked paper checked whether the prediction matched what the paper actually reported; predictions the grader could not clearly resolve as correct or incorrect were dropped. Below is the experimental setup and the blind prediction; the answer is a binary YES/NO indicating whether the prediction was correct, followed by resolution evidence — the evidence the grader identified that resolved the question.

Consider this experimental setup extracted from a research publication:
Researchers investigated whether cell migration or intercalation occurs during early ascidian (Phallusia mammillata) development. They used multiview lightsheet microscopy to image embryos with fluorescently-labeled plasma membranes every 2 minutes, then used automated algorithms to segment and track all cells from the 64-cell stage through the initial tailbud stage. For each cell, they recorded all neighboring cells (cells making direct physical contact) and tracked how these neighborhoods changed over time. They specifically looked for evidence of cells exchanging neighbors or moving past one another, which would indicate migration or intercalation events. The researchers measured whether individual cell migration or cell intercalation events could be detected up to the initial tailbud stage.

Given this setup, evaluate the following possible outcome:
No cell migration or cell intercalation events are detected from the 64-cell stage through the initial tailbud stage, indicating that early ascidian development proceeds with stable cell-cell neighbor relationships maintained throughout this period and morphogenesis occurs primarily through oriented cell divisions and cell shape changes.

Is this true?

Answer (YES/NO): YES